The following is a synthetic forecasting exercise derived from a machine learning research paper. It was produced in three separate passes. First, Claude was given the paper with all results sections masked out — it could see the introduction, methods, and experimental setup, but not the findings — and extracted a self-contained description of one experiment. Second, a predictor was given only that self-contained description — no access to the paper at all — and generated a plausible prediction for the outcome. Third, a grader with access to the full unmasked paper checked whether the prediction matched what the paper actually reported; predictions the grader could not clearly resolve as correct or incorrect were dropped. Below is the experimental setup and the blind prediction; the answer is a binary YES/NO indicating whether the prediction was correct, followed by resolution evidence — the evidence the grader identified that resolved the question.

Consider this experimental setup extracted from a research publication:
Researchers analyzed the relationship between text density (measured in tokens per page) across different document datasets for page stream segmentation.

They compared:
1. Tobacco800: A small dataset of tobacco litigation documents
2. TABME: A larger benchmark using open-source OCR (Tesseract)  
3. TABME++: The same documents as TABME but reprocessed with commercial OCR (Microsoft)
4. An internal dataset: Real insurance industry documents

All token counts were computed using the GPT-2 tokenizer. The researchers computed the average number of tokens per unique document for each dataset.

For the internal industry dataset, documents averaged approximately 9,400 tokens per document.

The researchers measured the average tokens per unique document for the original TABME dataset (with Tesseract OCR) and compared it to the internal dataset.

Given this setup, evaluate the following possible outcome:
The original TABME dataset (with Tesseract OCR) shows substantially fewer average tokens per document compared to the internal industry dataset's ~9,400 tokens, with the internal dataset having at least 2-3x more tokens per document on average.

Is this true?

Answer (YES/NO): YES